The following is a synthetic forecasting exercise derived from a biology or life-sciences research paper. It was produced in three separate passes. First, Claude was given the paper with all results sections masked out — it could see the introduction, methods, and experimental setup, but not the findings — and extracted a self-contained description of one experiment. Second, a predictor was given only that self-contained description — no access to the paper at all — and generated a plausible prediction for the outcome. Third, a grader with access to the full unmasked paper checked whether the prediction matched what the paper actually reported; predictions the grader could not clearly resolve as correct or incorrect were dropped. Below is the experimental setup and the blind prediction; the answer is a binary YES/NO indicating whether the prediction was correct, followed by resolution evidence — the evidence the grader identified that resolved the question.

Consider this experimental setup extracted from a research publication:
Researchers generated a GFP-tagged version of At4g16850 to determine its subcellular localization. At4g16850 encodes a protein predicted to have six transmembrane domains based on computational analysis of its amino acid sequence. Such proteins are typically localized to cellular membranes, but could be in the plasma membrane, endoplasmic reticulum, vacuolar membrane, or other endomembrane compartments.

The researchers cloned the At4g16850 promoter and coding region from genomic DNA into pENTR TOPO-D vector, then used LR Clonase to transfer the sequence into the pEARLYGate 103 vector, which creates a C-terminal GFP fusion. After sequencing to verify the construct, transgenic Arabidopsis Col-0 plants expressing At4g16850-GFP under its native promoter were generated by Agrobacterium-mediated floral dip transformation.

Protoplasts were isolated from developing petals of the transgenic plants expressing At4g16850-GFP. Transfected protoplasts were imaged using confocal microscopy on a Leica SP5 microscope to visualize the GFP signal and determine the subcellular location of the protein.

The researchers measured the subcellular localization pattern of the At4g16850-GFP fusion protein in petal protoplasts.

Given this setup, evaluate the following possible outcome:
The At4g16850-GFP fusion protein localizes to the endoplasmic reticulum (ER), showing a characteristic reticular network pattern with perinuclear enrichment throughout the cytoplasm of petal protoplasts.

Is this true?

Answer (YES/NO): NO